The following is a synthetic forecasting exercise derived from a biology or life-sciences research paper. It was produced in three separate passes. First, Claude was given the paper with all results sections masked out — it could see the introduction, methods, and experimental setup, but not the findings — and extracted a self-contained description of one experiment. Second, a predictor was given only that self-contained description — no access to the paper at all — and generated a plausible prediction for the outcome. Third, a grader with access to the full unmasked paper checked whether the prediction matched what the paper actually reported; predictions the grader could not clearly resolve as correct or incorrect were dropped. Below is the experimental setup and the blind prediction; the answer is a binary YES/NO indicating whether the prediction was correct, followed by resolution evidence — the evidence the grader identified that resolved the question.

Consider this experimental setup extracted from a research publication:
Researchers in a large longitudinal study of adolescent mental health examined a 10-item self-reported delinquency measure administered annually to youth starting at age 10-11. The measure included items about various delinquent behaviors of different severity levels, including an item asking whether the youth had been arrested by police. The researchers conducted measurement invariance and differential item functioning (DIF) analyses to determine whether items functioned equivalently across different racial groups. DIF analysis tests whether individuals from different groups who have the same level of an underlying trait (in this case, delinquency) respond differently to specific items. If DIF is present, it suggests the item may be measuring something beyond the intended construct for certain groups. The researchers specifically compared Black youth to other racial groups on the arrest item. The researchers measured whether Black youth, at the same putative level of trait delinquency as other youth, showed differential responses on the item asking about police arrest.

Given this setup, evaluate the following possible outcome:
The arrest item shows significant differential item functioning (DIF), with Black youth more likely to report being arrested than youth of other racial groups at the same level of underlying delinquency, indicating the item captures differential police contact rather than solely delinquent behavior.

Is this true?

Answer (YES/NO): YES